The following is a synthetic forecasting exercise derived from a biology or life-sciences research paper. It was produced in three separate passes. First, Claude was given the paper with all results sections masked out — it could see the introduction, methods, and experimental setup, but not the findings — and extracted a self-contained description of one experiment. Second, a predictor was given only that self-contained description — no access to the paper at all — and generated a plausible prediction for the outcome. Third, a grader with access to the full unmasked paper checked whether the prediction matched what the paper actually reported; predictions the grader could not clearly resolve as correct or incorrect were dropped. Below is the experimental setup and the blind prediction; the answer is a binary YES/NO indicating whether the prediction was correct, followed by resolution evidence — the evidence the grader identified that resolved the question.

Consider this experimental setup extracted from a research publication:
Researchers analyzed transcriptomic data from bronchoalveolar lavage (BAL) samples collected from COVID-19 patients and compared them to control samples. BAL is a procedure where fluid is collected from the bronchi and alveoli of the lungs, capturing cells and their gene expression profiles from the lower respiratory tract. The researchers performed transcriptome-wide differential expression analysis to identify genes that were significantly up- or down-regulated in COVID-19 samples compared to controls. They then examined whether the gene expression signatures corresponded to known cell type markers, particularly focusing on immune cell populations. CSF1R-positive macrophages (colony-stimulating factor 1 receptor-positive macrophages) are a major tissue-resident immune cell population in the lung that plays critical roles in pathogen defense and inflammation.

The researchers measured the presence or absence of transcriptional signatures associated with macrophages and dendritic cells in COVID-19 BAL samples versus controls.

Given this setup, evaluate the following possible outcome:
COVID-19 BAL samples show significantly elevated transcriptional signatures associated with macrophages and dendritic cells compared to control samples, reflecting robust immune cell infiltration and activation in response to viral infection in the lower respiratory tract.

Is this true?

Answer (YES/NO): NO